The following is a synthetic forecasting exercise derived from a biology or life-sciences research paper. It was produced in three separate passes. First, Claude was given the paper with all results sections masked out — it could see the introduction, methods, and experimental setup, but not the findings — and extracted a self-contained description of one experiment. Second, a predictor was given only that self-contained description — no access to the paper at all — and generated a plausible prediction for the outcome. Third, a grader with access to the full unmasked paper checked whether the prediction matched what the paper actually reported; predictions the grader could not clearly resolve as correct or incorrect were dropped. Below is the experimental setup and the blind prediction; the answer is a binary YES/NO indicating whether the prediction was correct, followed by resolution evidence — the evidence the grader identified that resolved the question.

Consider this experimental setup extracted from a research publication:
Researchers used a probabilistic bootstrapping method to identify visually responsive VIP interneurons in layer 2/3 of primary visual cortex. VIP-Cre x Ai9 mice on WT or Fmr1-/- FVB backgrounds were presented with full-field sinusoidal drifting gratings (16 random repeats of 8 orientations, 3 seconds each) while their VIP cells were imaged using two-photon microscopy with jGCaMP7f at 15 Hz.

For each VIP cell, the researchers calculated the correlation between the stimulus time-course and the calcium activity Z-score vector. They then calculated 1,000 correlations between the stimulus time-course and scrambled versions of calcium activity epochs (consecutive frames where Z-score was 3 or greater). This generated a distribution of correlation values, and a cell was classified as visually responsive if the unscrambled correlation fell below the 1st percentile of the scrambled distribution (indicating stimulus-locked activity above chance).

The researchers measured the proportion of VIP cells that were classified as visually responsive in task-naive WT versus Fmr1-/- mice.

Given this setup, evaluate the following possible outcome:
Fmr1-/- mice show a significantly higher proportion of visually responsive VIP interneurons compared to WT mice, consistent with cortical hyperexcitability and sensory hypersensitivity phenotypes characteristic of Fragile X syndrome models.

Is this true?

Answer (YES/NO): NO